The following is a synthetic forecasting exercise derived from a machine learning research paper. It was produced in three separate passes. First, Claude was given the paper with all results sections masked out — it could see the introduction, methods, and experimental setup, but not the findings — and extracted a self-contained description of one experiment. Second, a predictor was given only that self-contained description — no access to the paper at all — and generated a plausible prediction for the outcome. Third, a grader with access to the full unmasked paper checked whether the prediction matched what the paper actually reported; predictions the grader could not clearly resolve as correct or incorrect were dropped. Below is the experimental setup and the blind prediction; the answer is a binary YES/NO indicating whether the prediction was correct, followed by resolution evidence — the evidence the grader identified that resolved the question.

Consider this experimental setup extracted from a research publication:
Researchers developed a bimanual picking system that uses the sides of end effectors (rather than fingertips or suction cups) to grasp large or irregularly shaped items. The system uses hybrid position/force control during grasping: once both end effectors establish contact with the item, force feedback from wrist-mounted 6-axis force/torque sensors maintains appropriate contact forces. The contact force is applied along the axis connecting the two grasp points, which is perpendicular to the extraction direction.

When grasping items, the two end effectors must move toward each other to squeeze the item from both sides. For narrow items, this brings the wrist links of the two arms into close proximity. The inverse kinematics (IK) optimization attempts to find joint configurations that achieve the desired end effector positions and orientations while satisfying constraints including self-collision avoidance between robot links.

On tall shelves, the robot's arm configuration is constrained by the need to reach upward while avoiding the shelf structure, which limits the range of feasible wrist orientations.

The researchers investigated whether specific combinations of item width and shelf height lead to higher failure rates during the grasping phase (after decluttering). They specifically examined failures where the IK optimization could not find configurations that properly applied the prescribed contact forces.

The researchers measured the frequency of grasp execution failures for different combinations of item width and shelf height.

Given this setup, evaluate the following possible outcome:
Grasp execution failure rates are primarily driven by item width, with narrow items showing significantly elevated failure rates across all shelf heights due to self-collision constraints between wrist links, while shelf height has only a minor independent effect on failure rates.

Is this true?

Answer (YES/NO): NO